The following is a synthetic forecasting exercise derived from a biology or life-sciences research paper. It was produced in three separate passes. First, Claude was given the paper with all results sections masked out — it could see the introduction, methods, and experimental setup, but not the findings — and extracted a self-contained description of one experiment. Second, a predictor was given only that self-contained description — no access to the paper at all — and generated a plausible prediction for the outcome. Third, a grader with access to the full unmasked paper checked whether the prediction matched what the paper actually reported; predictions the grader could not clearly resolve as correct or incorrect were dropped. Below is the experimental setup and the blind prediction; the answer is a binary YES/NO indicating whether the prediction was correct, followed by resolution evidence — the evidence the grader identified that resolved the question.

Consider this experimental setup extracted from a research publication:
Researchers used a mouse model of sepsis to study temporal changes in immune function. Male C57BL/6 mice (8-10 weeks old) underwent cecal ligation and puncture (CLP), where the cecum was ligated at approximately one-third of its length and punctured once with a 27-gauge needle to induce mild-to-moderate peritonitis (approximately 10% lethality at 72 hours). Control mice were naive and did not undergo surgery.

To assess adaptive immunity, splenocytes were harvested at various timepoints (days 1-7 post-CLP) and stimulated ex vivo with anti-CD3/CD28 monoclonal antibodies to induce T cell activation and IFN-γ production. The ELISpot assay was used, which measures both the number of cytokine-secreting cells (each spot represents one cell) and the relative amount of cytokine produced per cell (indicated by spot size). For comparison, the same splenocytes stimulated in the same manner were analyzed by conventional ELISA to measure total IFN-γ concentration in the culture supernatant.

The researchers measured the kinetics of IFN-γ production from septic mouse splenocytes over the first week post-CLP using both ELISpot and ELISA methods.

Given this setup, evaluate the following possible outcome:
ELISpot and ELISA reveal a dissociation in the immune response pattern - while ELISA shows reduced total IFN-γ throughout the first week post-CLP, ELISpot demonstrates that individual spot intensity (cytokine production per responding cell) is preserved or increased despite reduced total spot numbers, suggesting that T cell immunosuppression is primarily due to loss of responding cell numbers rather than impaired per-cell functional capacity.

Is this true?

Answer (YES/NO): NO